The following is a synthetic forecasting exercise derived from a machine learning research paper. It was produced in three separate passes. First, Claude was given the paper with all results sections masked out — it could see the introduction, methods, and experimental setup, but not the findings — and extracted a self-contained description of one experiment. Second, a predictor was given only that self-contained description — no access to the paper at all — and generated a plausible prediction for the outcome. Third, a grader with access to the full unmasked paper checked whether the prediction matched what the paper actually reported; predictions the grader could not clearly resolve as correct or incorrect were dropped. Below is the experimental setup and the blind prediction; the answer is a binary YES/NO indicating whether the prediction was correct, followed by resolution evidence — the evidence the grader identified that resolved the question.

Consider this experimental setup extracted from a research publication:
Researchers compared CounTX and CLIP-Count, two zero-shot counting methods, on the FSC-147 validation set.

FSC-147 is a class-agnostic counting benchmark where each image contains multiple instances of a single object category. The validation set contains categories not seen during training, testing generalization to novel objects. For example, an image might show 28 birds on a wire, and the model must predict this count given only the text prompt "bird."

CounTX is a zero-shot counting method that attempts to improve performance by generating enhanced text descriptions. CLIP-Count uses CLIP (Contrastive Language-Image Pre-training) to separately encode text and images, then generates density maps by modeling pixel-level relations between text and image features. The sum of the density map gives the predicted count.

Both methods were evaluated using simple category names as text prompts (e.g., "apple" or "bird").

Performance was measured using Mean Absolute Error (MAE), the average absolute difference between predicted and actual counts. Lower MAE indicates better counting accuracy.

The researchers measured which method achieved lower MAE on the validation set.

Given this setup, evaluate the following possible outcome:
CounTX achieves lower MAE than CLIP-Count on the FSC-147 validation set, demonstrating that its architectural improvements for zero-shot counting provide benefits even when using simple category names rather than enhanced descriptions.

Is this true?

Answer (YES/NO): YES